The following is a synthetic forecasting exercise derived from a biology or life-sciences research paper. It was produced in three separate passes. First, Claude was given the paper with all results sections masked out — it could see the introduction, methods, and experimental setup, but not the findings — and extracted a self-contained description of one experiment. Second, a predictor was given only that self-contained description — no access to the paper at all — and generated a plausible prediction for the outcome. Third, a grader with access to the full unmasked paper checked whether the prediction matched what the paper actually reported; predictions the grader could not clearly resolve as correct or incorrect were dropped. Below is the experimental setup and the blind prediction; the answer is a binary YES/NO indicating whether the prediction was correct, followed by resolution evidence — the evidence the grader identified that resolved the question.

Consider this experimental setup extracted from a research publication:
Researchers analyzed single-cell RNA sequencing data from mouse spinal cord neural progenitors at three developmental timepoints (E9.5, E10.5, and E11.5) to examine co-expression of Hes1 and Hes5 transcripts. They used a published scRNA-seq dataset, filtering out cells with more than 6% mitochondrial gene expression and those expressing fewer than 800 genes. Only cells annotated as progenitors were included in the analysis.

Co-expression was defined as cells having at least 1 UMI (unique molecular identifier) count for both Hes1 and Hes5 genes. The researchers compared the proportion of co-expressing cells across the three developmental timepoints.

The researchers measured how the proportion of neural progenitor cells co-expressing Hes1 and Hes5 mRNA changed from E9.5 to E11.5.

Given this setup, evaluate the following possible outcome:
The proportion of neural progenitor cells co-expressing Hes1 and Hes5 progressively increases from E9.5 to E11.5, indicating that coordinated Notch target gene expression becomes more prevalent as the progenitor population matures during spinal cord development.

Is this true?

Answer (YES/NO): NO